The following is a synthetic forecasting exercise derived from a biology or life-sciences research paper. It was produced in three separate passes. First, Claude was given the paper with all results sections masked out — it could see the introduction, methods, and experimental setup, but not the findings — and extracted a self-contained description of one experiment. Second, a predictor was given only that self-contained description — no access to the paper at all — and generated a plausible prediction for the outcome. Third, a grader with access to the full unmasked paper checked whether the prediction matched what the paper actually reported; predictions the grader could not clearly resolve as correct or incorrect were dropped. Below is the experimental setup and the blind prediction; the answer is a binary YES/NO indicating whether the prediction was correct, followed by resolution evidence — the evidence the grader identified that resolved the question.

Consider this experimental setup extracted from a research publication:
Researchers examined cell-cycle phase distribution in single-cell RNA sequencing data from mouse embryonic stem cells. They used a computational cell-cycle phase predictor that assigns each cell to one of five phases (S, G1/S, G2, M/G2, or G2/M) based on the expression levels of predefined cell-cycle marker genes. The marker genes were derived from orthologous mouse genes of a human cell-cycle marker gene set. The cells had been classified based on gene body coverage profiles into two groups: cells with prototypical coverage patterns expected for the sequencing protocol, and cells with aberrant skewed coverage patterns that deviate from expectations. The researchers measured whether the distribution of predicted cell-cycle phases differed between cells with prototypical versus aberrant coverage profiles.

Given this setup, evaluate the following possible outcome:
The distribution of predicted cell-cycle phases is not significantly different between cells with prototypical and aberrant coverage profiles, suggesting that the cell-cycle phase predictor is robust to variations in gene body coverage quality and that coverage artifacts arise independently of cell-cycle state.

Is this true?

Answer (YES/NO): NO